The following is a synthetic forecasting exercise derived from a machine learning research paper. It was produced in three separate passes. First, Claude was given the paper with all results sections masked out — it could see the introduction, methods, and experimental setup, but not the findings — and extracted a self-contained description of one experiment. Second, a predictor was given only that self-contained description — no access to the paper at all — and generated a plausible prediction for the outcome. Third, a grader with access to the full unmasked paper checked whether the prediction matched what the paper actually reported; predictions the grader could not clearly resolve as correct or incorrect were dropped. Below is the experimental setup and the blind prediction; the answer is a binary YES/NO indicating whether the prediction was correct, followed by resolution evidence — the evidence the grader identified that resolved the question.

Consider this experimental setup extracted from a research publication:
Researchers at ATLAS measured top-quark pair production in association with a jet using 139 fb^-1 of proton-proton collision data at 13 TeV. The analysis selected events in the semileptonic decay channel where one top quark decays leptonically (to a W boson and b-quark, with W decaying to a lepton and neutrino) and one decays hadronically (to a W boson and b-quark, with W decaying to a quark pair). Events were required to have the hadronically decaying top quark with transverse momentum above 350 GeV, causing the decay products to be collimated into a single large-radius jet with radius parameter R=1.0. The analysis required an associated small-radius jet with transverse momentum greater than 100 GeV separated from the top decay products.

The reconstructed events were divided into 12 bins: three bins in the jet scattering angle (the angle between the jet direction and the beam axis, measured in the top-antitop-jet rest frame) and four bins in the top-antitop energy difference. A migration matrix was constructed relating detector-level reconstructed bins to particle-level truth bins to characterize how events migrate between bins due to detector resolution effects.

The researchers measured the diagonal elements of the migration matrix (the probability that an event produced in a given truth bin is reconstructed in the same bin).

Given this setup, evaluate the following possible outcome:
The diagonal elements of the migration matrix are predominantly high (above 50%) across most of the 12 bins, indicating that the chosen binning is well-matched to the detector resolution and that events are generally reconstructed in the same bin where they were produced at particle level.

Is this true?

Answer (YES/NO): YES